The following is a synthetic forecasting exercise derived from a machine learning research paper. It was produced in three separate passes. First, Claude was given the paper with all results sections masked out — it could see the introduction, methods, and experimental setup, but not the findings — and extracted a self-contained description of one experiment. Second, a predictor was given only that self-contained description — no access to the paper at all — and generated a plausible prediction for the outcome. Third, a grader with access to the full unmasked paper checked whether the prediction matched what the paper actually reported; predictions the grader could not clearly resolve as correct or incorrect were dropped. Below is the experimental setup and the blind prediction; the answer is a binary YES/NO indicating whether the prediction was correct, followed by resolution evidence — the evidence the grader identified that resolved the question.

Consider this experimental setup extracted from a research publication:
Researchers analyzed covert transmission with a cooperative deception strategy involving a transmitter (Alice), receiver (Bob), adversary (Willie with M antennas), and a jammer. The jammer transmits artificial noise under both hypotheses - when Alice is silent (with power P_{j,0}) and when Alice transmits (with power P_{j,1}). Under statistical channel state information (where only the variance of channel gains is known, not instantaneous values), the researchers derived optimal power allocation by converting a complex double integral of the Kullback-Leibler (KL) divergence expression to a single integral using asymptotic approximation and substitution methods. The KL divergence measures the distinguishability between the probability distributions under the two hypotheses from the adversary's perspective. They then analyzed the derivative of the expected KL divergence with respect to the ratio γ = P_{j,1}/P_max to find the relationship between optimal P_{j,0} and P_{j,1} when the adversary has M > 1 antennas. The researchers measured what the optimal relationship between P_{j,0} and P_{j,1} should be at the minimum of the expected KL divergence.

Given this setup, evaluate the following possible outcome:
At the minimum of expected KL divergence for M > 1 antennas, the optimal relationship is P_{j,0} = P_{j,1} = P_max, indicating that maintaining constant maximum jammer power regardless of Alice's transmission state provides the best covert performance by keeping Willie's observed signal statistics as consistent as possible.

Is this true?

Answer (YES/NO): NO